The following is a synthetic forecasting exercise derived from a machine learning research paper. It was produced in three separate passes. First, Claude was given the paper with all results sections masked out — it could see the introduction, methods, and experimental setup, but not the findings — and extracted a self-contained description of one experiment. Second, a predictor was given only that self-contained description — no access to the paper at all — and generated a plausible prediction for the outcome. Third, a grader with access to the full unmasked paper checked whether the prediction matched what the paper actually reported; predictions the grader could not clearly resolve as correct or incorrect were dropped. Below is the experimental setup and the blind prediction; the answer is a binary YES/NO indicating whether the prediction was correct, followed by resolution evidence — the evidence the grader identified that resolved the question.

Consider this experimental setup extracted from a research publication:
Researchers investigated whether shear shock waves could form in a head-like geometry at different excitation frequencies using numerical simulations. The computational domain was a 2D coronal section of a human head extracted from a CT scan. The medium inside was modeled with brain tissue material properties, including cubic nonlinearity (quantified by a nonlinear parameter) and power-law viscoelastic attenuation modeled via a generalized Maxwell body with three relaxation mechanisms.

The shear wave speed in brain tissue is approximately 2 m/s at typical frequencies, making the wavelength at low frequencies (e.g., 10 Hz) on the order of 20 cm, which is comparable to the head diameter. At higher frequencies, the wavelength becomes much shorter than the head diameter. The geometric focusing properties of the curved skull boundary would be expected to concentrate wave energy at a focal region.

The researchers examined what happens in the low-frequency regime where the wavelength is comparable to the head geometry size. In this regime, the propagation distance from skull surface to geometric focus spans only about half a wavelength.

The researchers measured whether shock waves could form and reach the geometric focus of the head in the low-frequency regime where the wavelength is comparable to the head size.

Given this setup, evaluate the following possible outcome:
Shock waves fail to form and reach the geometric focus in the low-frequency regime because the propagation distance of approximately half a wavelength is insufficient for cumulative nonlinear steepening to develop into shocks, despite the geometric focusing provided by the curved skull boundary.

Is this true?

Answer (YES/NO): NO